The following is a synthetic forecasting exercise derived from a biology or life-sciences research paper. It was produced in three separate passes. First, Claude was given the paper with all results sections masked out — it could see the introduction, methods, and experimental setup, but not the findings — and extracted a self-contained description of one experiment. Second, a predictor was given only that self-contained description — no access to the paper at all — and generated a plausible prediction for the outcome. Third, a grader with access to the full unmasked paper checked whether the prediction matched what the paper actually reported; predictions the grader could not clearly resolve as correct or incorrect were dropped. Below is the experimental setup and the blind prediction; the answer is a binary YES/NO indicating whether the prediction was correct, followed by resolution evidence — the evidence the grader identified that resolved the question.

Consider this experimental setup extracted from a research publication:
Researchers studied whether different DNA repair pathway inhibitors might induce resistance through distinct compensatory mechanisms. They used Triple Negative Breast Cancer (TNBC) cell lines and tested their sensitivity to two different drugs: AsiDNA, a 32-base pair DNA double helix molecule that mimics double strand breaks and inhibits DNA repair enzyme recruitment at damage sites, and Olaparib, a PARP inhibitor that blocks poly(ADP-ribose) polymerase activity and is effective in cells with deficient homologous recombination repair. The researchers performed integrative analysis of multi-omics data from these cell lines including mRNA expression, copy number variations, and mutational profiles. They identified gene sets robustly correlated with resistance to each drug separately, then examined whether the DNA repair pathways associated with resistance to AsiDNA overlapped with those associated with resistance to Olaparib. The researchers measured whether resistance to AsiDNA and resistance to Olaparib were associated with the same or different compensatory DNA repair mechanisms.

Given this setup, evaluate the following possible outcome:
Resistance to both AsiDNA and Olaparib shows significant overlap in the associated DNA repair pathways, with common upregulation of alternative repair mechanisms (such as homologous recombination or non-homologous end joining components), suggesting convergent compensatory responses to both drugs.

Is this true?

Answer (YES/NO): NO